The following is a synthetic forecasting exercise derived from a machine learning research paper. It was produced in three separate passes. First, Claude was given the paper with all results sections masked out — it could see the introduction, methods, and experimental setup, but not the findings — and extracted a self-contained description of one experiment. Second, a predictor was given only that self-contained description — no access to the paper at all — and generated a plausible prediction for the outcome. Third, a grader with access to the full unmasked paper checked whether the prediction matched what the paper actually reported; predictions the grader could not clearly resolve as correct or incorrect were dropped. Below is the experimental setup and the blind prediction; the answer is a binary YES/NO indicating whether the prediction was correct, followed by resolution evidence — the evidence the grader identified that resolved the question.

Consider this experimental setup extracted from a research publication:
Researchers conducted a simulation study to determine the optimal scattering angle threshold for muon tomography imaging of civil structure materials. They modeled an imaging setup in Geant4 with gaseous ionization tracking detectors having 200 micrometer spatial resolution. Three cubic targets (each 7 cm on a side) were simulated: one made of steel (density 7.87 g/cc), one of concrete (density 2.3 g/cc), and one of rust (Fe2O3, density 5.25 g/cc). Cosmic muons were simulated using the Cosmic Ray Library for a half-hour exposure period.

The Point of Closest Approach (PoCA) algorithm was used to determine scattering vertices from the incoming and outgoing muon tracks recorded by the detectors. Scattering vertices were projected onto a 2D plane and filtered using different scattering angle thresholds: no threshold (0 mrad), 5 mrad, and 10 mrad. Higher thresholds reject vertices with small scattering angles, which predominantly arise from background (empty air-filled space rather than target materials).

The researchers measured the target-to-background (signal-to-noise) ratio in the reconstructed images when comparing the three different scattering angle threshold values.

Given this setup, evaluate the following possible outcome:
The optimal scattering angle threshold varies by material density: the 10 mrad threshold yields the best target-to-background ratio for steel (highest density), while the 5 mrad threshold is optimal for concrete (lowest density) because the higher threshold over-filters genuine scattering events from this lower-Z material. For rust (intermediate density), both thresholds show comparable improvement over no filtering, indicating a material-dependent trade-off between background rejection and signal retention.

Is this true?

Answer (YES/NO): NO